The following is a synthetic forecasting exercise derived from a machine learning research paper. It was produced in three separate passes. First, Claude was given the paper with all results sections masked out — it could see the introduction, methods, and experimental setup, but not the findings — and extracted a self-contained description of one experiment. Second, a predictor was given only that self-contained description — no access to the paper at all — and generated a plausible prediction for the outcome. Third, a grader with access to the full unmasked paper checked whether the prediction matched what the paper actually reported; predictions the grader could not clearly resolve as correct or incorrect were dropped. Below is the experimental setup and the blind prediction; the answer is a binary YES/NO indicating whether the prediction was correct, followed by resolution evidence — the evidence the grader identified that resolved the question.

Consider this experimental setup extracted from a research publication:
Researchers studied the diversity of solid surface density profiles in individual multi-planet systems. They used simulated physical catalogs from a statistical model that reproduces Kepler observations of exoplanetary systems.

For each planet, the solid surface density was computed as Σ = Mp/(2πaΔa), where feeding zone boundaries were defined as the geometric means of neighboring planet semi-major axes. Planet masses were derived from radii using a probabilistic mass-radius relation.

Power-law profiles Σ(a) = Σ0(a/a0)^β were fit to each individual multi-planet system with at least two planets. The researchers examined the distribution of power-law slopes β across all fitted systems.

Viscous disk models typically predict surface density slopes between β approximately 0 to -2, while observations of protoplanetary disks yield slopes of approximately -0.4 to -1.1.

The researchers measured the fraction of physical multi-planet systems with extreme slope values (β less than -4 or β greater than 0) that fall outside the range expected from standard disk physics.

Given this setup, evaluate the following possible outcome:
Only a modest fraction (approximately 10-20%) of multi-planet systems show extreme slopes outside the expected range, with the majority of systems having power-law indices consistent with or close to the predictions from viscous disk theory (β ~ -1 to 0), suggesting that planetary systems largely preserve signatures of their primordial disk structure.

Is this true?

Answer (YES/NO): NO